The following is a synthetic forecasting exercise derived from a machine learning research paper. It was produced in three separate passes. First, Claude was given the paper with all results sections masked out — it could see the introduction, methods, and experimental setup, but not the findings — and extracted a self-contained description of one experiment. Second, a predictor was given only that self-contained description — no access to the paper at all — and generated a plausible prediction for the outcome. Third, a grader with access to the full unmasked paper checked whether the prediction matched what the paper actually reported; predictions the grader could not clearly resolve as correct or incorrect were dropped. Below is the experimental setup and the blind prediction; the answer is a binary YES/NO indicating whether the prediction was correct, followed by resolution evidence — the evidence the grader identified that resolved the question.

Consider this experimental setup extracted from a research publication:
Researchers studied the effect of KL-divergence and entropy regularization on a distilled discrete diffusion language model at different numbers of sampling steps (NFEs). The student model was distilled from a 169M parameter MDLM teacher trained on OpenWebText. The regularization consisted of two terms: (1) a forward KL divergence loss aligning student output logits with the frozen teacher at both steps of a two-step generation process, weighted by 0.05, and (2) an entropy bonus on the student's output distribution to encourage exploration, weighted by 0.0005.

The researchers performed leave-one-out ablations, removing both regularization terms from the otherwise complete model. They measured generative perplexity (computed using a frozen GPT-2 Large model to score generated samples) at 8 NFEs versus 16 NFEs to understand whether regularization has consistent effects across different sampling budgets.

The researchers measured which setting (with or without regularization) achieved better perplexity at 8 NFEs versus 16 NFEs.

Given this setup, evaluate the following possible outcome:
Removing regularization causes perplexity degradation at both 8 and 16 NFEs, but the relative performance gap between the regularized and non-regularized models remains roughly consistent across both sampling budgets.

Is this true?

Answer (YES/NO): NO